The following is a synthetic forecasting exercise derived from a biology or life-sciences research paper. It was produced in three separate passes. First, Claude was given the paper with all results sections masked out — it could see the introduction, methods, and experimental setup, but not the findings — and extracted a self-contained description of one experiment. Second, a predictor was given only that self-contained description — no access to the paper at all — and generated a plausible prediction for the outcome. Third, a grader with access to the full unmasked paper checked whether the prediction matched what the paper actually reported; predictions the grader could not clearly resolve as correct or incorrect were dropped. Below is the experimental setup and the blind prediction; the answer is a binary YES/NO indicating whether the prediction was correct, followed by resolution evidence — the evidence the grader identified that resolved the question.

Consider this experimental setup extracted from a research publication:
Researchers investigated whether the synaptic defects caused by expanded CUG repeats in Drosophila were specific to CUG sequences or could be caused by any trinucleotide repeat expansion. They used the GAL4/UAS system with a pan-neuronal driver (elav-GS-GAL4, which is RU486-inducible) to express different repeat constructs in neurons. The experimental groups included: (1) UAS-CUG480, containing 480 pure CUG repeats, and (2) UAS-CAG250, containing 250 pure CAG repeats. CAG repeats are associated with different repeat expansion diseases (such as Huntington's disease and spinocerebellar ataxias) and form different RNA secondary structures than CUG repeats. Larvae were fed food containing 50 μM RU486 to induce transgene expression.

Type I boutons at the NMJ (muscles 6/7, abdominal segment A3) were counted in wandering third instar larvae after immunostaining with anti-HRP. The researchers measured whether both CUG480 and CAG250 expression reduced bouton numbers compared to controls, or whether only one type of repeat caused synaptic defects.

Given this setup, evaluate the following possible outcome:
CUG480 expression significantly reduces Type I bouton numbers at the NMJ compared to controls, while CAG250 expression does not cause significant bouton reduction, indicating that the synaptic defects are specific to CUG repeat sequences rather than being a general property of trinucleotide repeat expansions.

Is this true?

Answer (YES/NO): YES